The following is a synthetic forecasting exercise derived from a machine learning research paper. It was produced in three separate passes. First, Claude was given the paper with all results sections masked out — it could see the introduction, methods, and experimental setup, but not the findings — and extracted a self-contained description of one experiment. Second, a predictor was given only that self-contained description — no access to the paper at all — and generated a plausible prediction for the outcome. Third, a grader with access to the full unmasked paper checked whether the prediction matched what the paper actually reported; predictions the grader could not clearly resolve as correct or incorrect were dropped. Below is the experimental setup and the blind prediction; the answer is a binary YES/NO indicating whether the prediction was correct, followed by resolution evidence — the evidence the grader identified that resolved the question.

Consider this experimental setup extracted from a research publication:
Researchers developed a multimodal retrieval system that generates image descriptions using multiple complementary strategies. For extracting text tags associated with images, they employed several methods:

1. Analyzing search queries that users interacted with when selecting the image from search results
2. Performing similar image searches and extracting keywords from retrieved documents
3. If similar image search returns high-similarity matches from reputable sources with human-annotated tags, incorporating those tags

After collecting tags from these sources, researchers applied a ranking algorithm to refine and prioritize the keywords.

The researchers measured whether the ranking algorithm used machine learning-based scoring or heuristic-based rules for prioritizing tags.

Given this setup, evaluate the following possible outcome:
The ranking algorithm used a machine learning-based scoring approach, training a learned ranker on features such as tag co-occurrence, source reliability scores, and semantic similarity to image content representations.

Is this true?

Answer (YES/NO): NO